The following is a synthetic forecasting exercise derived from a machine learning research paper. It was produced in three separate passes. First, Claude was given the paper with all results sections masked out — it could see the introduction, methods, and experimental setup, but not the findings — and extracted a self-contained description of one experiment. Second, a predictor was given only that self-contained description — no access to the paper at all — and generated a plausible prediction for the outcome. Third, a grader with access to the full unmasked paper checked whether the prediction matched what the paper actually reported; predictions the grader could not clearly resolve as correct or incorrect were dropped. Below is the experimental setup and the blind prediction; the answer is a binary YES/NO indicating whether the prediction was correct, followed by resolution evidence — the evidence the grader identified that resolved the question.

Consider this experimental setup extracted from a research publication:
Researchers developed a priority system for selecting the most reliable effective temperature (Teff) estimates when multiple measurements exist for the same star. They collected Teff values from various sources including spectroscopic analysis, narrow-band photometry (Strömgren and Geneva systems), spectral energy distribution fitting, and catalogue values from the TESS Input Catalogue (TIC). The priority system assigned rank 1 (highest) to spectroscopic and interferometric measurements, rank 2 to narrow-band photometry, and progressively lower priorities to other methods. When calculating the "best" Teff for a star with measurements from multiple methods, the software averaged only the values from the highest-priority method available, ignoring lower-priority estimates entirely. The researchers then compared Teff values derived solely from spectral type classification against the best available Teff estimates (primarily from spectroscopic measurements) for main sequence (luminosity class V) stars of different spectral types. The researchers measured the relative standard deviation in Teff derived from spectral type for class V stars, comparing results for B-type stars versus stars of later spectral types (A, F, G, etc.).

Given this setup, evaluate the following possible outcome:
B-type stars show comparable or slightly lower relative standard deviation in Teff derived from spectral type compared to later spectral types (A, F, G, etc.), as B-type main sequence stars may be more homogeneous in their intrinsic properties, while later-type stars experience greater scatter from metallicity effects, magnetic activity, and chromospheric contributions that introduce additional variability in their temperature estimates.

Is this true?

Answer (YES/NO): NO